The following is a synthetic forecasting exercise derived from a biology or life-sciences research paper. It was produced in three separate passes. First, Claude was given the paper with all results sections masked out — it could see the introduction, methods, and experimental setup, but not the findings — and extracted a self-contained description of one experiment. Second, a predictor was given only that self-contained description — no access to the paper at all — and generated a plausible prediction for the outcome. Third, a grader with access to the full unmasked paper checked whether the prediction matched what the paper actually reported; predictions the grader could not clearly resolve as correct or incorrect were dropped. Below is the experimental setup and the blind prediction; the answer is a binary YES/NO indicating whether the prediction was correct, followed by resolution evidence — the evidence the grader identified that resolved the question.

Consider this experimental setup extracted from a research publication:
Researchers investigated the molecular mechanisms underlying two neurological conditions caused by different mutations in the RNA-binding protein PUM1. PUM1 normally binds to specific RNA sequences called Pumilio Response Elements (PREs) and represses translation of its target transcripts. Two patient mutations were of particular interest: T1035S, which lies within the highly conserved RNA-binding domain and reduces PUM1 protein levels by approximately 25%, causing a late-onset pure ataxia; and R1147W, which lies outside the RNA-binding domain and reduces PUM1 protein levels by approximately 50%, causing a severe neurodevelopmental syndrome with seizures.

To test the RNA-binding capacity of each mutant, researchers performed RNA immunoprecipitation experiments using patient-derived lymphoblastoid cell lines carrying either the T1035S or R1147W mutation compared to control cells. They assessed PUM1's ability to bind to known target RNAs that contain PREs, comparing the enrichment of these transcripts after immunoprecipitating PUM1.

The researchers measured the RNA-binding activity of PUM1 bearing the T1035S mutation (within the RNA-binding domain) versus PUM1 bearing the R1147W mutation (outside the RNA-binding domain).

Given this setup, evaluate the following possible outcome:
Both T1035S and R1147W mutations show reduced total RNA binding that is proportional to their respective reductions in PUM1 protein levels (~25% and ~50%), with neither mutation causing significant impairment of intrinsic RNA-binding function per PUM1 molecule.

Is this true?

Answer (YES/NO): NO